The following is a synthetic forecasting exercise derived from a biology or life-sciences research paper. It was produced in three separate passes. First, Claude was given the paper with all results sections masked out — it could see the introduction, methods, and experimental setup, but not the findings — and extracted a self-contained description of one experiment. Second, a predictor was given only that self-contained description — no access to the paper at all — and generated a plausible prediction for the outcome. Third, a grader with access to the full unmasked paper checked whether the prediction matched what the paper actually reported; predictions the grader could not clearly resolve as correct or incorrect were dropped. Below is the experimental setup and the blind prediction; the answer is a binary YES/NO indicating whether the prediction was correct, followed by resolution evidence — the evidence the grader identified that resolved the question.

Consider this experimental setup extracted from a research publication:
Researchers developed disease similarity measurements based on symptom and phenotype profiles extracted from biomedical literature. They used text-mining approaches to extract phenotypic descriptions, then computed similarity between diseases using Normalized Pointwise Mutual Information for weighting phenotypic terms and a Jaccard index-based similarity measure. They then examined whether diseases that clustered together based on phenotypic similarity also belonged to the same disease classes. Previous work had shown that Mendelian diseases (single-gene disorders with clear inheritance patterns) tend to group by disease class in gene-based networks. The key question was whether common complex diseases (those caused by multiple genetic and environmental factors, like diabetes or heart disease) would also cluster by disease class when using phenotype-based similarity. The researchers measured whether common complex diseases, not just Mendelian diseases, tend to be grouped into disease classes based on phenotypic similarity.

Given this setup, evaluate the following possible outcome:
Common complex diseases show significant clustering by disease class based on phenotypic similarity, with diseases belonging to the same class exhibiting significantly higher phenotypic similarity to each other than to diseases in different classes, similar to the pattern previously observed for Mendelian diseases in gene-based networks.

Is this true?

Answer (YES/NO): YES